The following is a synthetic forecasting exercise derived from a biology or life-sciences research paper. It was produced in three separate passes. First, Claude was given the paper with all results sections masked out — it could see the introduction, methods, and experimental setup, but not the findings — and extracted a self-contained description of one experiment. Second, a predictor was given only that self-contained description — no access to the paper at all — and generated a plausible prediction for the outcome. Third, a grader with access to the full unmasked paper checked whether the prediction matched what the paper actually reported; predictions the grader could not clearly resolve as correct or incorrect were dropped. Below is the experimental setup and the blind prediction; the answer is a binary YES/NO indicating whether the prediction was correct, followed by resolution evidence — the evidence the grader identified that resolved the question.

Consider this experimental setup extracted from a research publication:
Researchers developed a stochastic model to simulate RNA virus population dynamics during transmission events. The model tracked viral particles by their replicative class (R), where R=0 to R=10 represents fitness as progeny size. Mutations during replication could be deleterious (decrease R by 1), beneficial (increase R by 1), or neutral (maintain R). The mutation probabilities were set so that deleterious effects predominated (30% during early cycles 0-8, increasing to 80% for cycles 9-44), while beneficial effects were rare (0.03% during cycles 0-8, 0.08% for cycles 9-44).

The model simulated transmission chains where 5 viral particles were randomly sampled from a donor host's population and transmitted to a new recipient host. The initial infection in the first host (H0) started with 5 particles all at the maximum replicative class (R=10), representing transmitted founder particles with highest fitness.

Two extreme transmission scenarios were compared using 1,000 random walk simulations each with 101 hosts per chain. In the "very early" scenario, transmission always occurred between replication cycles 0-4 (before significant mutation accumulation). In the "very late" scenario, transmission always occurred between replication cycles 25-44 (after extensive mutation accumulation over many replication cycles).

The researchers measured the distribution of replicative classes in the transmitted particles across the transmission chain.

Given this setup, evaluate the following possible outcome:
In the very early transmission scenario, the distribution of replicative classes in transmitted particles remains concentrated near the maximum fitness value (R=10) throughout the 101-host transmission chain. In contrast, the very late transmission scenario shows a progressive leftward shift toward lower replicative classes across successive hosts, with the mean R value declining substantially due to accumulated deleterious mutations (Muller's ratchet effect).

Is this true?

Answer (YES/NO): NO